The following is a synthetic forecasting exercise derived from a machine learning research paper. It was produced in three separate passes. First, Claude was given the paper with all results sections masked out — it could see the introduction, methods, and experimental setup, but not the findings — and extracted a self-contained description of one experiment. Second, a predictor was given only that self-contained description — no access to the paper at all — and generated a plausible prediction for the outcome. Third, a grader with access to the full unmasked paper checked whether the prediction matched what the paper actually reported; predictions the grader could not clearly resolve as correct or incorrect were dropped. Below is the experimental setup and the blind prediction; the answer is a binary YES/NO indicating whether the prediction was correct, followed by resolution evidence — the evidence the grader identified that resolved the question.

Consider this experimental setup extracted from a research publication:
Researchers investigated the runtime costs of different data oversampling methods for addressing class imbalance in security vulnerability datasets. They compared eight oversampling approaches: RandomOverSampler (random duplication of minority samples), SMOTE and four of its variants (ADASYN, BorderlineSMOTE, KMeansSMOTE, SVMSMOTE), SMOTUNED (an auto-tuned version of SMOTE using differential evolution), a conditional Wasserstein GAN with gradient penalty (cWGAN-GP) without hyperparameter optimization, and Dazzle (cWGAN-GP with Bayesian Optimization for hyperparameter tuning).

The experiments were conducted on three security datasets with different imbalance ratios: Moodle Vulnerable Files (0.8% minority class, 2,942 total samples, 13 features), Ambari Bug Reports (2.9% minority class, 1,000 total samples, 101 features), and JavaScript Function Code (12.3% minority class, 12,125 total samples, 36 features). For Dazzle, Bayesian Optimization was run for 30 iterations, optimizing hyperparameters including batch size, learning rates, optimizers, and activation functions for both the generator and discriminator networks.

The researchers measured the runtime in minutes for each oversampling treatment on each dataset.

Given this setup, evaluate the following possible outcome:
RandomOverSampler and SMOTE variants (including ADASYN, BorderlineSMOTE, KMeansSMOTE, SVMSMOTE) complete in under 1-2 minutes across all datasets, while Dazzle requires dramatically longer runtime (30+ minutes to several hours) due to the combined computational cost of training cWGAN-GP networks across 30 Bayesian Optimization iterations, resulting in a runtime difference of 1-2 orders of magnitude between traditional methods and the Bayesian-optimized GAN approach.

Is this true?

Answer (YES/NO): NO